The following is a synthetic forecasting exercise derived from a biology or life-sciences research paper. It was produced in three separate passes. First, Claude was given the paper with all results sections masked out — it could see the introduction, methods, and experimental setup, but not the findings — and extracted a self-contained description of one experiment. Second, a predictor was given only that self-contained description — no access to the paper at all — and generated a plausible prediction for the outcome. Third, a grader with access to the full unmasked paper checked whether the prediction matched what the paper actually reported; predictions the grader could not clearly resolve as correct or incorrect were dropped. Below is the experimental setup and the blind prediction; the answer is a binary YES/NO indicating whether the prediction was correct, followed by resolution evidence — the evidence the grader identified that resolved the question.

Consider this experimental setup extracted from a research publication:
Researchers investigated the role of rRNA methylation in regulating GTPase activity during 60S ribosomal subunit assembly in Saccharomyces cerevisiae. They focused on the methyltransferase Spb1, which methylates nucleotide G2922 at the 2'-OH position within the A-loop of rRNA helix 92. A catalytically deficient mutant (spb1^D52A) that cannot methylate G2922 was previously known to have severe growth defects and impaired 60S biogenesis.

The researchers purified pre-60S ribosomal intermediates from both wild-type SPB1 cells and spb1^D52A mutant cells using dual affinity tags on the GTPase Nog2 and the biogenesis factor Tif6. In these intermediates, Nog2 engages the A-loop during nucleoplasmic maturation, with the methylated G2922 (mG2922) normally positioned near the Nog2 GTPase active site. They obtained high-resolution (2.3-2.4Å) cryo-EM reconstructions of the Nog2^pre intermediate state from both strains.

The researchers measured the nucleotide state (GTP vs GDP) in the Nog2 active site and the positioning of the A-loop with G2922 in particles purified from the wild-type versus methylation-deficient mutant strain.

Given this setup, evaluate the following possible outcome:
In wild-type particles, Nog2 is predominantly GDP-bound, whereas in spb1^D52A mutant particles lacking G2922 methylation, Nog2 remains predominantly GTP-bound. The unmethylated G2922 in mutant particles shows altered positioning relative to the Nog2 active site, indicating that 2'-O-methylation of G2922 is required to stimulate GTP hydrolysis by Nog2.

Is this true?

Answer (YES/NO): NO